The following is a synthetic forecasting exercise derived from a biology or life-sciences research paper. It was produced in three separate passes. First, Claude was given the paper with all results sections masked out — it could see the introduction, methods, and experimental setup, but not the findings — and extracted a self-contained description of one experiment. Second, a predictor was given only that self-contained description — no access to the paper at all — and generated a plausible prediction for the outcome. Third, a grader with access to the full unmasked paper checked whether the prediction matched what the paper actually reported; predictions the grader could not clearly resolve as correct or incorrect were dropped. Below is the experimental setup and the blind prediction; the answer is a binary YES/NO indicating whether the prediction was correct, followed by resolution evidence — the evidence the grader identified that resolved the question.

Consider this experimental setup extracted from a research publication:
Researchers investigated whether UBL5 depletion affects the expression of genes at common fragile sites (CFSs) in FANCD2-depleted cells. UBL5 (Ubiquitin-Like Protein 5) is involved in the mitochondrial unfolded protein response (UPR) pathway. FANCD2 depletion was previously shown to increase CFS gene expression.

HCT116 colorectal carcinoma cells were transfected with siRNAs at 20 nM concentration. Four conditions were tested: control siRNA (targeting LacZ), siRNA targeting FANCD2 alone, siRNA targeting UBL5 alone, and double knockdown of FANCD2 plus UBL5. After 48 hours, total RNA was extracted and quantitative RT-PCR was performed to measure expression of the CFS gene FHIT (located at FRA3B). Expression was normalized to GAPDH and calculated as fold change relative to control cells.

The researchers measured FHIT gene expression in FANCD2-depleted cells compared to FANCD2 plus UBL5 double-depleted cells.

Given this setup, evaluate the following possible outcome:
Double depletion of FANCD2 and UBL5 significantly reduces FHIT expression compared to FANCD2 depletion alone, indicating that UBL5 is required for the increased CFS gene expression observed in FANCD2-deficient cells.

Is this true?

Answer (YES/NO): YES